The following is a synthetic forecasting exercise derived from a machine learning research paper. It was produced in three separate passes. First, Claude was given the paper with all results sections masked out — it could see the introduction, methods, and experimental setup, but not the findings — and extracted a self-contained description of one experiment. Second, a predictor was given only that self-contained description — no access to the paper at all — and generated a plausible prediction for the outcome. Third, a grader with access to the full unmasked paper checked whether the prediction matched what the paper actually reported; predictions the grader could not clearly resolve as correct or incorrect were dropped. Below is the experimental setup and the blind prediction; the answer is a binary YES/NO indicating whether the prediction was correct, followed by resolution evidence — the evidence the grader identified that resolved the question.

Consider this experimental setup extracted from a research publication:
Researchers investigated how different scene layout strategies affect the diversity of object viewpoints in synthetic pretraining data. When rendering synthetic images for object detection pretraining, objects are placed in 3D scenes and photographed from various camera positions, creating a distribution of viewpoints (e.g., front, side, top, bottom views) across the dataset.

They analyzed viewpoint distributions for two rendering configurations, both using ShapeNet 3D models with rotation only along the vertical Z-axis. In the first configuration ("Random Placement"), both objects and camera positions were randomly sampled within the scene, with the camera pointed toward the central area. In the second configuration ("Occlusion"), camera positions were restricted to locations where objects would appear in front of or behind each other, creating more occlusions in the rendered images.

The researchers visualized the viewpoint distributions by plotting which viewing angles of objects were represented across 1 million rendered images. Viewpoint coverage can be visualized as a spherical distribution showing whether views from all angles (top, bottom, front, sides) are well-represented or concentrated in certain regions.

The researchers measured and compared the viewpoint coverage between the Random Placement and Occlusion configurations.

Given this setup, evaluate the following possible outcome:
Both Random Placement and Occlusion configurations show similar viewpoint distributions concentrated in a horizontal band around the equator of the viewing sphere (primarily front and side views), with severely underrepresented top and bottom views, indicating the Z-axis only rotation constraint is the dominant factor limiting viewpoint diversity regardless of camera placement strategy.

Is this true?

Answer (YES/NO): NO